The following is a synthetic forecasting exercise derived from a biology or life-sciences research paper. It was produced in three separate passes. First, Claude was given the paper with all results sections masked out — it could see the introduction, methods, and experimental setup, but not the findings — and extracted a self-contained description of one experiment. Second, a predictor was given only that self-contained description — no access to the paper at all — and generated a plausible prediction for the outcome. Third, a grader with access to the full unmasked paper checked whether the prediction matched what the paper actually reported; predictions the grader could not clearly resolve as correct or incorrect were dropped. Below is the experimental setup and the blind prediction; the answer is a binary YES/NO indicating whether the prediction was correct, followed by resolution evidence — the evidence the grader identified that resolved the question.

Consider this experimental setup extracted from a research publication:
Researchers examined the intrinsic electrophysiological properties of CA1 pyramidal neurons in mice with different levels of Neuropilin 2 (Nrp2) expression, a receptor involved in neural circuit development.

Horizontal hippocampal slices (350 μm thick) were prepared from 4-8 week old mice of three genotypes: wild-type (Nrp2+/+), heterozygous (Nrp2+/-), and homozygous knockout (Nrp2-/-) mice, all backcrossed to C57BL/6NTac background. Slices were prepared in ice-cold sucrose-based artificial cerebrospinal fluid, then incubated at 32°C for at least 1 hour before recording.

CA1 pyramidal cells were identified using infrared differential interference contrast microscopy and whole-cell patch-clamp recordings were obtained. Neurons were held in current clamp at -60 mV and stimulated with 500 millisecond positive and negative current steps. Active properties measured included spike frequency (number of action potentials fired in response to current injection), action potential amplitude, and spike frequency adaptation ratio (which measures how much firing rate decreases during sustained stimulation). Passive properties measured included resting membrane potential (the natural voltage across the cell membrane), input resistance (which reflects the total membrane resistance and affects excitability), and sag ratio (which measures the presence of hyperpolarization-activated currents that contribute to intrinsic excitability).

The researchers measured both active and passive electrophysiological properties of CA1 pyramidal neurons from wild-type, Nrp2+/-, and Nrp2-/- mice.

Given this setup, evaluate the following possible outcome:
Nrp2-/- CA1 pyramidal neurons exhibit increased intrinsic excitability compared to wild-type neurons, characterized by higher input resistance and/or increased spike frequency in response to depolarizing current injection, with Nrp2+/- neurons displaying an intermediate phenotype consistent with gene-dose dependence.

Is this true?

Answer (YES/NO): NO